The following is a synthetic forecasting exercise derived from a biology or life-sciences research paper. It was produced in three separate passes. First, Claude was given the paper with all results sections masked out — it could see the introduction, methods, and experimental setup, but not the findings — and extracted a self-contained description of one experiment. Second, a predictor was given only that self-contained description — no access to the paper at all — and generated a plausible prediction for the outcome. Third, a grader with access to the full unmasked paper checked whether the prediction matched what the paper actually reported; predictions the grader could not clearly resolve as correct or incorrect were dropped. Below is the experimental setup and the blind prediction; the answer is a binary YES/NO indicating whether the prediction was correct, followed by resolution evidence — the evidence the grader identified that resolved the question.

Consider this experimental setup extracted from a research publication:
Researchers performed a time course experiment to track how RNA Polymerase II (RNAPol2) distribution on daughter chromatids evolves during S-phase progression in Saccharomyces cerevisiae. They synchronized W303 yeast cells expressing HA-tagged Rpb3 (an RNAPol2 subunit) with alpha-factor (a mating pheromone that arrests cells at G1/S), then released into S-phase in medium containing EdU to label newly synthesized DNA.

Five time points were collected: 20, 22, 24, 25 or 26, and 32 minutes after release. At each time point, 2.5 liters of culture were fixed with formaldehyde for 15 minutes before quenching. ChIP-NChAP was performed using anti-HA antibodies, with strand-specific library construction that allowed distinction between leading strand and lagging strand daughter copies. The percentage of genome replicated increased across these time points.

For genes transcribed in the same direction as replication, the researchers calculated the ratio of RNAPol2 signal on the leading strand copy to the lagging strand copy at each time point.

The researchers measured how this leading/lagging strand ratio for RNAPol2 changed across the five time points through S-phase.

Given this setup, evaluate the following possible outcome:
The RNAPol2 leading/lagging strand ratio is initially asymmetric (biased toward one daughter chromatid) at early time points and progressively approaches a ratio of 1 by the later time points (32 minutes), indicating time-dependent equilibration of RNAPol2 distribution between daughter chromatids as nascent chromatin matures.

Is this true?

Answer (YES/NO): NO